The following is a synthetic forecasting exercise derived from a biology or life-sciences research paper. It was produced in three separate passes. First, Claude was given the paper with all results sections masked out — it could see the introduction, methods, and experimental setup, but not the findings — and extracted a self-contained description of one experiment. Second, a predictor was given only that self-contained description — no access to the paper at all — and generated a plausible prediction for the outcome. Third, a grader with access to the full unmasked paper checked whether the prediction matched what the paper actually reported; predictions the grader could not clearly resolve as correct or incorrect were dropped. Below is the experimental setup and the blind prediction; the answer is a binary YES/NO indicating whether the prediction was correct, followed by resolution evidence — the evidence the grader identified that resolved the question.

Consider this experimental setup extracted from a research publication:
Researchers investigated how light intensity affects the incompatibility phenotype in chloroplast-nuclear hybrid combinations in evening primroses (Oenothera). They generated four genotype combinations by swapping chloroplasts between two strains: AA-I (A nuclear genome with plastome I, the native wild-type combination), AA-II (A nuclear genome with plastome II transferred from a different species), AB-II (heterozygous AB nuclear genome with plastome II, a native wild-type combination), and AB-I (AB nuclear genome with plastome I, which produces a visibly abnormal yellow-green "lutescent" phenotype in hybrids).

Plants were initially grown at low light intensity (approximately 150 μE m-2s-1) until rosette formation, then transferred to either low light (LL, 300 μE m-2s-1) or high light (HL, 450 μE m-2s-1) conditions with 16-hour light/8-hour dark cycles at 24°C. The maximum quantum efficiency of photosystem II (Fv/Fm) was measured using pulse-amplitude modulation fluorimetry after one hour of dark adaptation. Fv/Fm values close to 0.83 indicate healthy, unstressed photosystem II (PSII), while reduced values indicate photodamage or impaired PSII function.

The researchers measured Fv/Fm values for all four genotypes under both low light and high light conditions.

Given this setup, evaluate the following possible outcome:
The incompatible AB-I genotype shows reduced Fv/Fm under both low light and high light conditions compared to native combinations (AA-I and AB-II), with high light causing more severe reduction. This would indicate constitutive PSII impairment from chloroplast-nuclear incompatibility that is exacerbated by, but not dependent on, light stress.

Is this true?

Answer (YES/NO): NO